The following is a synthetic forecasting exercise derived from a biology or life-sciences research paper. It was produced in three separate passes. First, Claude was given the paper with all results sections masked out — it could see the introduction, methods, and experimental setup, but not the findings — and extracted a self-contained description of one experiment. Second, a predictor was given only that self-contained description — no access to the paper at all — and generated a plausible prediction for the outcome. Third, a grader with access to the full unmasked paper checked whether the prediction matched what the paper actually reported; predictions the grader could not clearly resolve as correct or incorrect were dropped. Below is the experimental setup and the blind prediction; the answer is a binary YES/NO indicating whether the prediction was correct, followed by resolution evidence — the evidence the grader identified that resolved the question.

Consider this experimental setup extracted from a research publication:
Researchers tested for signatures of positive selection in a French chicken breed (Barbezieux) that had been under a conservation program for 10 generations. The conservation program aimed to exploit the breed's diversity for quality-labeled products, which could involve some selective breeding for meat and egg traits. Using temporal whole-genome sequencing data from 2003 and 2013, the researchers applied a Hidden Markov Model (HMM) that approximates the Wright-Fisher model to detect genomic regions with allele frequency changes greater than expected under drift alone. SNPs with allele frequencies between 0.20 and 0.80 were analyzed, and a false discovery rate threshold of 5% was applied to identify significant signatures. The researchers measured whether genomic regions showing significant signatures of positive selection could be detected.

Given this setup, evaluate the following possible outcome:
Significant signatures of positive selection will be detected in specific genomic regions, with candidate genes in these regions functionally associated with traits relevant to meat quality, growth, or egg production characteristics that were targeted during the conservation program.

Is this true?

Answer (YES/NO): NO